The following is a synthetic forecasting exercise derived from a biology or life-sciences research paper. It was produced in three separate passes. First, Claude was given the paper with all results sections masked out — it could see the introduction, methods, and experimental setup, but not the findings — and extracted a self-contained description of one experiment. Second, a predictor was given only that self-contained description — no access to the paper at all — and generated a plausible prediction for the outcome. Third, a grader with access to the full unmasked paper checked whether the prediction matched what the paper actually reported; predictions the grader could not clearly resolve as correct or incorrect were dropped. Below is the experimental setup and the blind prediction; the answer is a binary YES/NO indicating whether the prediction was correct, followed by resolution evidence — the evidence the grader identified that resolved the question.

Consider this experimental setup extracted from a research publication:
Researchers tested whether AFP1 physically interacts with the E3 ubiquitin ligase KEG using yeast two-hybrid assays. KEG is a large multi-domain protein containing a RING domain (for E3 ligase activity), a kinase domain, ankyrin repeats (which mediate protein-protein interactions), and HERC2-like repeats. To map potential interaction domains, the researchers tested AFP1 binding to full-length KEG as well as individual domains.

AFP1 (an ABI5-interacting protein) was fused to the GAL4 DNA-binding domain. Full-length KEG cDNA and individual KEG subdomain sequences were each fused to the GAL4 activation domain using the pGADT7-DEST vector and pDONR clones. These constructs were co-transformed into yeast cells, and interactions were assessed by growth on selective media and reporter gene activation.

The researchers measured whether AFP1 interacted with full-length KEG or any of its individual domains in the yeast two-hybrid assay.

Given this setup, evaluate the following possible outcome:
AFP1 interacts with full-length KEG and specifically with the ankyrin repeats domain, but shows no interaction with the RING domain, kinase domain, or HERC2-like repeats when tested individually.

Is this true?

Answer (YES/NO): NO